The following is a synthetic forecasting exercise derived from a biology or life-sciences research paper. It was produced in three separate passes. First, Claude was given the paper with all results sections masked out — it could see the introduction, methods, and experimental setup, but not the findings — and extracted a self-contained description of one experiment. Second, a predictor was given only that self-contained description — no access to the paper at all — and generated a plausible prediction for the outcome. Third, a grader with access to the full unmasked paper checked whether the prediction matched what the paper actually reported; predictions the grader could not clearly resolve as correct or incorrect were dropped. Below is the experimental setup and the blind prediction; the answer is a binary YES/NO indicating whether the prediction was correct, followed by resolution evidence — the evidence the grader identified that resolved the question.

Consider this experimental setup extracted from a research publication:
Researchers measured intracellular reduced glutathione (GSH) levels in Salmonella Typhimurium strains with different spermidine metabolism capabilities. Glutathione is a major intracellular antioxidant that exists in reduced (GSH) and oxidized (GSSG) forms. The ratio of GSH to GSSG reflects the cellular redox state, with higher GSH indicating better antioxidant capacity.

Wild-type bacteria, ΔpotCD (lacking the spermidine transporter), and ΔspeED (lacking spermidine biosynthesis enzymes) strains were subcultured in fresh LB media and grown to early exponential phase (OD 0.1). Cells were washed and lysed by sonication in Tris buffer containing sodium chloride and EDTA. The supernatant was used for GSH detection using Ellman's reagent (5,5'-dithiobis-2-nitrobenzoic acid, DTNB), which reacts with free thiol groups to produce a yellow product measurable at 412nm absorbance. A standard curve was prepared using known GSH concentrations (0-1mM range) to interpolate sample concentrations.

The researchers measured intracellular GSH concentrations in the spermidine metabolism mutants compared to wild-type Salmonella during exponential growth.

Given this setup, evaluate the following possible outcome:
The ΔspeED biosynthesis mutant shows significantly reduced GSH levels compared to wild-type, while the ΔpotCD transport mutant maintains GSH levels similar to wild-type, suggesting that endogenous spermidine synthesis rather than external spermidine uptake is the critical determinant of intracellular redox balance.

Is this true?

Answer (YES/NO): NO